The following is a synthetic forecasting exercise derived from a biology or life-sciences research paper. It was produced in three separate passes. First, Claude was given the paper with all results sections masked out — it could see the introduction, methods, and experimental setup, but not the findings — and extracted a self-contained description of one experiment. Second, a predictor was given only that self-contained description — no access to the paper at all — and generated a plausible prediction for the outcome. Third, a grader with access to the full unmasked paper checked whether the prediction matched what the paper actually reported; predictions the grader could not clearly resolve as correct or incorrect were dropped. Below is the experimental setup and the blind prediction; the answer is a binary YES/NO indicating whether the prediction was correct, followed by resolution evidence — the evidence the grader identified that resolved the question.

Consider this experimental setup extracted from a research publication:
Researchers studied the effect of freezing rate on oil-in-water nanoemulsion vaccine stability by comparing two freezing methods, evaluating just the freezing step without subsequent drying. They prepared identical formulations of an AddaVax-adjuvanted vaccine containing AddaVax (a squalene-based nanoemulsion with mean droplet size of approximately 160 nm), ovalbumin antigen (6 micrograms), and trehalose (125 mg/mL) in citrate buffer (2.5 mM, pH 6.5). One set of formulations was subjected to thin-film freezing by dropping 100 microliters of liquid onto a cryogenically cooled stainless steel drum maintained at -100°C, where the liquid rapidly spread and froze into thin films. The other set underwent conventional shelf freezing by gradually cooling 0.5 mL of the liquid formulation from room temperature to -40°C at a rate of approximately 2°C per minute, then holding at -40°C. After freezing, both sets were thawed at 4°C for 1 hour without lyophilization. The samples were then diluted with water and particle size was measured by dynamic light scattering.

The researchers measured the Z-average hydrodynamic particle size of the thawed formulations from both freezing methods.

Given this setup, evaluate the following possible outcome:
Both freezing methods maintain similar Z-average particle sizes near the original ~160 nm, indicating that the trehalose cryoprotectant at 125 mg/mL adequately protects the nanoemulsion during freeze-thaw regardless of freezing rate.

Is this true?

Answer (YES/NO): NO